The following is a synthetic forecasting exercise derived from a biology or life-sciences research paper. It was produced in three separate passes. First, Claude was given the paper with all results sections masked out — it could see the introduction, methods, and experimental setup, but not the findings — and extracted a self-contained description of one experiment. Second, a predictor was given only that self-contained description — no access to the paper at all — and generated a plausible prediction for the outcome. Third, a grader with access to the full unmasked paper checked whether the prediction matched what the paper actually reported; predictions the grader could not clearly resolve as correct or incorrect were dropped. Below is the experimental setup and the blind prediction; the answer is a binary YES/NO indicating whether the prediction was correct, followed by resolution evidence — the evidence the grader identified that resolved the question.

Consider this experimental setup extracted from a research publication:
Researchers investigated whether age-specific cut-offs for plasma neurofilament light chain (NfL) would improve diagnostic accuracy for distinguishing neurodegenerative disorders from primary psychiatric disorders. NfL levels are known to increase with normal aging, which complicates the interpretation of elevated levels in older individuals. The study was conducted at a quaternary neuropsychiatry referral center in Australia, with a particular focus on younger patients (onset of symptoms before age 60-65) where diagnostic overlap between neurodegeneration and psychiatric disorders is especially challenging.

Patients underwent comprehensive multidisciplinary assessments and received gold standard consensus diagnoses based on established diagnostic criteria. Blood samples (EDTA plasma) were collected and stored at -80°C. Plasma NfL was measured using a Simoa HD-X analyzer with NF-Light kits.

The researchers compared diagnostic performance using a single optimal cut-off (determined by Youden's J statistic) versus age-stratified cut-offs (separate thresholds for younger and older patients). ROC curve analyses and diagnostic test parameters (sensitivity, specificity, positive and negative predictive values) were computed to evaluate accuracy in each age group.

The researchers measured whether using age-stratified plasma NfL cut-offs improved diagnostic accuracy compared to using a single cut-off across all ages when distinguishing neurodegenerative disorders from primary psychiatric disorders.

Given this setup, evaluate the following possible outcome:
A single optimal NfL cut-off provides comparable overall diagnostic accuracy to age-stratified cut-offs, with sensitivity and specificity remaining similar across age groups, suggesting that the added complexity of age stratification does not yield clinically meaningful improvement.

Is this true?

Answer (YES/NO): NO